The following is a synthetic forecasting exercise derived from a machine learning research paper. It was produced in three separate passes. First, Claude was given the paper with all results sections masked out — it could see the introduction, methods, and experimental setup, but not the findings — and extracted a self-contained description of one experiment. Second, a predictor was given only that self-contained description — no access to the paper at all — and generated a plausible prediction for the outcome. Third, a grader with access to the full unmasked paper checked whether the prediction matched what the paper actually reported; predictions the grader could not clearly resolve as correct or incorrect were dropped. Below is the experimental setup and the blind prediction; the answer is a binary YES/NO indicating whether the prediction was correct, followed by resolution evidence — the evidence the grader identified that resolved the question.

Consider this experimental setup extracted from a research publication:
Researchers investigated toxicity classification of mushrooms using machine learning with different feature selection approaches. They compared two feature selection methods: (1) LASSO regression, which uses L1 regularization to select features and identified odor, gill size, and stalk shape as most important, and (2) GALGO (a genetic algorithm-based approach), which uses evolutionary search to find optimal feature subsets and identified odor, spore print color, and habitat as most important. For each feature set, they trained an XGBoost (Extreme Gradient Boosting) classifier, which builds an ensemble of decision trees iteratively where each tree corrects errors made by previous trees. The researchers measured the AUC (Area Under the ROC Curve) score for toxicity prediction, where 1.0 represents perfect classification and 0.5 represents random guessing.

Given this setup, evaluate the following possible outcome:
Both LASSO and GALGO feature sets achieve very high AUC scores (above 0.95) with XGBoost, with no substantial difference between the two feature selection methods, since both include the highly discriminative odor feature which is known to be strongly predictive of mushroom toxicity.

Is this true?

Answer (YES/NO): YES